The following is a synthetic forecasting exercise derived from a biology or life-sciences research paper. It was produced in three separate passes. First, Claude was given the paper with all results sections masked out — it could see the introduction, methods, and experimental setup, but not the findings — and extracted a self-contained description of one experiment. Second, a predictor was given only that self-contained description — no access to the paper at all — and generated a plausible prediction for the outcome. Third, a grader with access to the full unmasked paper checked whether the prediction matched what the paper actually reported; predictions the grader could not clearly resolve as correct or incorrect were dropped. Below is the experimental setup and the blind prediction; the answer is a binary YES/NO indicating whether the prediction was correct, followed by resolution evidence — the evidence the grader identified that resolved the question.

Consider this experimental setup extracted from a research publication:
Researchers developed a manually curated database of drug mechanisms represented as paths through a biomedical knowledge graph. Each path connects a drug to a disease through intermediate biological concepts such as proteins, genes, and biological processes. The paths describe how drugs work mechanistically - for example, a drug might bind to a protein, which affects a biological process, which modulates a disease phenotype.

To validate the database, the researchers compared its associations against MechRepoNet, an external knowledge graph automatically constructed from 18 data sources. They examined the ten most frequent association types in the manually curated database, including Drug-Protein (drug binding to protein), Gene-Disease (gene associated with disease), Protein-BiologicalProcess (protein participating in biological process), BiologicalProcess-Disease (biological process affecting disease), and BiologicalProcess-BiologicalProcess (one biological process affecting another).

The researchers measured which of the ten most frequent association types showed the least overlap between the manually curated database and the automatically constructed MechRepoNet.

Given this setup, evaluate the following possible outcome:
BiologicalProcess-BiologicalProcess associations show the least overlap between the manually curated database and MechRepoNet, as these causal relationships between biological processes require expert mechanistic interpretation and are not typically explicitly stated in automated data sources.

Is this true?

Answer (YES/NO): YES